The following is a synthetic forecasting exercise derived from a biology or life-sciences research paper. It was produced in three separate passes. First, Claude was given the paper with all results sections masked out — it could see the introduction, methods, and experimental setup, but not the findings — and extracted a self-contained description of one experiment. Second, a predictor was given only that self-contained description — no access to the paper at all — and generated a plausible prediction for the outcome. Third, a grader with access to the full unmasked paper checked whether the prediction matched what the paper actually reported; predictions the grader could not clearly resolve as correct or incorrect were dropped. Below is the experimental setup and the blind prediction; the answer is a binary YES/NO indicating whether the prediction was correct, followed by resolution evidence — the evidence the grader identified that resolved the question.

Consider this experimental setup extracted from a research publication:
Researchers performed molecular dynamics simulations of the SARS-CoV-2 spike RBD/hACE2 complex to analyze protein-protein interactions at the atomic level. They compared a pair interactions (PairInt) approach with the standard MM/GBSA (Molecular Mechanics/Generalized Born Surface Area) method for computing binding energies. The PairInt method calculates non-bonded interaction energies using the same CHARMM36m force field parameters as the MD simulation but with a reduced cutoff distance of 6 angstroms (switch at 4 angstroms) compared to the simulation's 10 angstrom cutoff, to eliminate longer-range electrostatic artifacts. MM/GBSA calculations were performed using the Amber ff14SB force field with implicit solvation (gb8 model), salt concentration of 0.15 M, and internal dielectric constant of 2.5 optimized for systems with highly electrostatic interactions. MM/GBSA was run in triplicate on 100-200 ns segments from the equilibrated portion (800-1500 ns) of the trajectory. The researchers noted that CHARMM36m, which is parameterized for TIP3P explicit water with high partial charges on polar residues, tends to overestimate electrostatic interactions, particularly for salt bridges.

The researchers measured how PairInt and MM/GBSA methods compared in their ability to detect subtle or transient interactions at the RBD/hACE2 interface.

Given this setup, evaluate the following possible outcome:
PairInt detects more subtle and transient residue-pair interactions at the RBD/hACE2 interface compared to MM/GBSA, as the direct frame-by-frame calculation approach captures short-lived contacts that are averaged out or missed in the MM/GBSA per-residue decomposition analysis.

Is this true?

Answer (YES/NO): YES